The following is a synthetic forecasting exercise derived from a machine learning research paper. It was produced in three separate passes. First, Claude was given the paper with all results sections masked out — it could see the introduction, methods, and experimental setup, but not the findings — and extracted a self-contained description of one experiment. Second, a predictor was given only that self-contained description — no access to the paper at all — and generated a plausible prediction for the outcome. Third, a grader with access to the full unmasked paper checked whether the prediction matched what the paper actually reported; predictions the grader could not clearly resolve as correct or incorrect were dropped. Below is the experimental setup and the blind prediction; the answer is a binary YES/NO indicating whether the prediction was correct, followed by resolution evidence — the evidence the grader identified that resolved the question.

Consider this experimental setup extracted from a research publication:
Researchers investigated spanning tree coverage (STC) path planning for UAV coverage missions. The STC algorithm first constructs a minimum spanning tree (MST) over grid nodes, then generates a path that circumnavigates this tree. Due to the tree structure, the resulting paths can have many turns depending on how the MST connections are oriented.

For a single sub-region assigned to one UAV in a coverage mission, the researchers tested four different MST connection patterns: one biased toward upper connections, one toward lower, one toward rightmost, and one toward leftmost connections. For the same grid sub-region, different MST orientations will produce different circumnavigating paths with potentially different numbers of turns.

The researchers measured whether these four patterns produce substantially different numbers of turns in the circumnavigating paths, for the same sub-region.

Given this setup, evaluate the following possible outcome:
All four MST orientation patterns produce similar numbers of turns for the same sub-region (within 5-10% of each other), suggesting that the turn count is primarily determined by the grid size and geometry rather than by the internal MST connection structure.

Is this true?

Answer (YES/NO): NO